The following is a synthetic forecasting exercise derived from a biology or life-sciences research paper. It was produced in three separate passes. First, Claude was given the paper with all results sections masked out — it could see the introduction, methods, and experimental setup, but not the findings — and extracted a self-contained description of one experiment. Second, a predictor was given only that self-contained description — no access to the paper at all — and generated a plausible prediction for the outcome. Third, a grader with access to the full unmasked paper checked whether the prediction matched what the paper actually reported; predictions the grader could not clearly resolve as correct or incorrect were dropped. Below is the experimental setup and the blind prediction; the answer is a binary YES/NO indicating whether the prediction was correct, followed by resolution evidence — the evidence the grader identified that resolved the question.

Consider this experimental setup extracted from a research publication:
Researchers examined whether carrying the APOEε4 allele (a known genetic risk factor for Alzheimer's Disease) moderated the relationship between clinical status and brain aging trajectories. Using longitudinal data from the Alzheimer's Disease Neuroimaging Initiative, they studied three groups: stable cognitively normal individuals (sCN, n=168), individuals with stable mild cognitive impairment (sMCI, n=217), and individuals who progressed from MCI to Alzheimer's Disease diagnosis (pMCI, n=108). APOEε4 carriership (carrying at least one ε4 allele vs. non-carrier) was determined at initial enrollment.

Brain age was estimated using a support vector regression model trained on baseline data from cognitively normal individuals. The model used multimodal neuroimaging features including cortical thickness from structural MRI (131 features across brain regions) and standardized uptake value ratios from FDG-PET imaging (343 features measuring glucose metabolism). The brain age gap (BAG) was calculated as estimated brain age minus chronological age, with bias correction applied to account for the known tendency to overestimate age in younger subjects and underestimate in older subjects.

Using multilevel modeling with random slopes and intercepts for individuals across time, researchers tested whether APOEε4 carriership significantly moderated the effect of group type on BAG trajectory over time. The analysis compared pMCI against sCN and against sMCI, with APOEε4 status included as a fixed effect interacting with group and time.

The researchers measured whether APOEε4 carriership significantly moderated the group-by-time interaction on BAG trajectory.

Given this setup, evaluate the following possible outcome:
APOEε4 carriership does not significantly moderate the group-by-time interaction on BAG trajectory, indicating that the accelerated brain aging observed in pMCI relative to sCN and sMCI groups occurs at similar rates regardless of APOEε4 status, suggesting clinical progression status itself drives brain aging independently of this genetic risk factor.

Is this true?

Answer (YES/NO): NO